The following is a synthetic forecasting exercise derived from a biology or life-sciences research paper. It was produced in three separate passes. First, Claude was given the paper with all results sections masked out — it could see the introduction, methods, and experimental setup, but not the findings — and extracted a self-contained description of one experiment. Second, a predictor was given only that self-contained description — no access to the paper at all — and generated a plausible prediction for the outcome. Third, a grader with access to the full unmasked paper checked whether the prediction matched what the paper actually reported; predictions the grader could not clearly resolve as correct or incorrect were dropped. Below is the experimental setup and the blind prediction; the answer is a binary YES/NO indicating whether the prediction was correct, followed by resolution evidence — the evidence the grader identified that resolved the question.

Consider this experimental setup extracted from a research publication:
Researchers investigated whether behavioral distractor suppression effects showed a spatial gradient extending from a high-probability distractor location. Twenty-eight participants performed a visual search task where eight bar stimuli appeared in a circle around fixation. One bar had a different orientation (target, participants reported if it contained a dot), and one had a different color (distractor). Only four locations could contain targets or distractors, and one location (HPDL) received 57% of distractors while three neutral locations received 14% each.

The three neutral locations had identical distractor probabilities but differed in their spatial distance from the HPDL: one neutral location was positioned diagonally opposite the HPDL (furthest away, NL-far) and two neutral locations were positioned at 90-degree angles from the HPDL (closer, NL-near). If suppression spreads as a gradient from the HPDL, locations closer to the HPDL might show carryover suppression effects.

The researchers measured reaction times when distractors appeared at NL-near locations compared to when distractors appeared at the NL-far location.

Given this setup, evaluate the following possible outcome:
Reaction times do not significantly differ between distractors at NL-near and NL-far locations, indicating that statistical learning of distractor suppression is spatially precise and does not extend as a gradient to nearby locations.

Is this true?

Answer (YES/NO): YES